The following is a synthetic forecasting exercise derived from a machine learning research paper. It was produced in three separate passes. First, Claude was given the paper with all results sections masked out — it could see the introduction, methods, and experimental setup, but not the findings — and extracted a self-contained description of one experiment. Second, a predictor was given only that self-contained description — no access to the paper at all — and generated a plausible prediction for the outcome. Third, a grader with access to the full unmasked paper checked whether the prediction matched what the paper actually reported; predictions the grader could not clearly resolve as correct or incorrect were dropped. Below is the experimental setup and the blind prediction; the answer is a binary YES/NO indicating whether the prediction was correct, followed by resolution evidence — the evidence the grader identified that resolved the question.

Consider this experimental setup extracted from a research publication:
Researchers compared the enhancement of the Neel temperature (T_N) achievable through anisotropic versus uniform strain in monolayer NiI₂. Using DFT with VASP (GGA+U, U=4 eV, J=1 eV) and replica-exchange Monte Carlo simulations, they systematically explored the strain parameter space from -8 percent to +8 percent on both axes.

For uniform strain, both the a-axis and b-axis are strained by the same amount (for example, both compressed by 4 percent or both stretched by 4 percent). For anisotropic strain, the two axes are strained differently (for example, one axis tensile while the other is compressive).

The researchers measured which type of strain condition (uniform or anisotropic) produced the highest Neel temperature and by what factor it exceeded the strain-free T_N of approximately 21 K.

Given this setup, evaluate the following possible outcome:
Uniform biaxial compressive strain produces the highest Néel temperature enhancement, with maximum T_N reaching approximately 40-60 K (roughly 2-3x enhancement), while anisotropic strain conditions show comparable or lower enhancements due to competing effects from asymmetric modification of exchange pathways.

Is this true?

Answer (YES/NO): NO